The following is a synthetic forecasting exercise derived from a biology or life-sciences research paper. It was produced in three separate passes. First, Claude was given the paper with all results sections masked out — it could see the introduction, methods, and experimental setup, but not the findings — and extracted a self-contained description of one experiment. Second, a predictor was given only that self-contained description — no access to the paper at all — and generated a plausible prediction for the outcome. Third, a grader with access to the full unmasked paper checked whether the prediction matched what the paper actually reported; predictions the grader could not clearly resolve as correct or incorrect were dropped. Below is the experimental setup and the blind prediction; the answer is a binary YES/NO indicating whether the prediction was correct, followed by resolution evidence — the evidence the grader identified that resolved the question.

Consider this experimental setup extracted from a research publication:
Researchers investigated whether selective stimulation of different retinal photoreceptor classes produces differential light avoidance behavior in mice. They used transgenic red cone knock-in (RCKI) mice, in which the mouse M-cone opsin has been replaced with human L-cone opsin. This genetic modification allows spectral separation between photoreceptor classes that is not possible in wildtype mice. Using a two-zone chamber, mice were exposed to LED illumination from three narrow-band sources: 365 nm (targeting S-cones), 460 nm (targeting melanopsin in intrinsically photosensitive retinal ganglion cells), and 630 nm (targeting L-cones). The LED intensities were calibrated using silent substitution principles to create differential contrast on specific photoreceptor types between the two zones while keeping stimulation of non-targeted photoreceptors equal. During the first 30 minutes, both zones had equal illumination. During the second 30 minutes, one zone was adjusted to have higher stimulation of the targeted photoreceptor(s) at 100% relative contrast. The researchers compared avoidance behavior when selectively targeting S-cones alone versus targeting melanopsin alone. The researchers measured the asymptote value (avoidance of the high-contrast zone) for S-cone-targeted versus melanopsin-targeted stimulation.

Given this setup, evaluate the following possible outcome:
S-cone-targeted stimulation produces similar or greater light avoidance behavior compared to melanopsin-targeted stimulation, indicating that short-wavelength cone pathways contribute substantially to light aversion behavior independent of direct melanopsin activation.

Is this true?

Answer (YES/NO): NO